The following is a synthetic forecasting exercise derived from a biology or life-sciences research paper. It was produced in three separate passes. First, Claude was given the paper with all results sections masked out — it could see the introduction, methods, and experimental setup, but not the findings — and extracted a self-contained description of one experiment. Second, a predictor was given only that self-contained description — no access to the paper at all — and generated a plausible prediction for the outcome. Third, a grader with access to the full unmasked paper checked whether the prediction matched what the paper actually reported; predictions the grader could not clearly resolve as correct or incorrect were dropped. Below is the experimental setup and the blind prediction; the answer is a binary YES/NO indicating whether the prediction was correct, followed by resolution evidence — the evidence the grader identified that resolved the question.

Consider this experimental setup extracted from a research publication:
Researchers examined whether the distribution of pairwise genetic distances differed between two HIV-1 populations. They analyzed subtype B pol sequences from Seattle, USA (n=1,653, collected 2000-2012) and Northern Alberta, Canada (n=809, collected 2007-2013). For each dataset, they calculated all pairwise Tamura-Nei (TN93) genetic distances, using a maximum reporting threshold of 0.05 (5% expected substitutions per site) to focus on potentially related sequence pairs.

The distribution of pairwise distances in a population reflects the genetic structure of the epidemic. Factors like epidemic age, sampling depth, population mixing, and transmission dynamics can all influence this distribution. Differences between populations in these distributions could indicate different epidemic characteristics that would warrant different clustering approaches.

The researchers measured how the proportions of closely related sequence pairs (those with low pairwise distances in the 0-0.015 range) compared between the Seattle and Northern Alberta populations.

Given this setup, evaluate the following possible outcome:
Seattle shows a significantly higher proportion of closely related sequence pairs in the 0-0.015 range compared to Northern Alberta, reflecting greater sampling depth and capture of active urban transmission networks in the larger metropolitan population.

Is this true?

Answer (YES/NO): NO